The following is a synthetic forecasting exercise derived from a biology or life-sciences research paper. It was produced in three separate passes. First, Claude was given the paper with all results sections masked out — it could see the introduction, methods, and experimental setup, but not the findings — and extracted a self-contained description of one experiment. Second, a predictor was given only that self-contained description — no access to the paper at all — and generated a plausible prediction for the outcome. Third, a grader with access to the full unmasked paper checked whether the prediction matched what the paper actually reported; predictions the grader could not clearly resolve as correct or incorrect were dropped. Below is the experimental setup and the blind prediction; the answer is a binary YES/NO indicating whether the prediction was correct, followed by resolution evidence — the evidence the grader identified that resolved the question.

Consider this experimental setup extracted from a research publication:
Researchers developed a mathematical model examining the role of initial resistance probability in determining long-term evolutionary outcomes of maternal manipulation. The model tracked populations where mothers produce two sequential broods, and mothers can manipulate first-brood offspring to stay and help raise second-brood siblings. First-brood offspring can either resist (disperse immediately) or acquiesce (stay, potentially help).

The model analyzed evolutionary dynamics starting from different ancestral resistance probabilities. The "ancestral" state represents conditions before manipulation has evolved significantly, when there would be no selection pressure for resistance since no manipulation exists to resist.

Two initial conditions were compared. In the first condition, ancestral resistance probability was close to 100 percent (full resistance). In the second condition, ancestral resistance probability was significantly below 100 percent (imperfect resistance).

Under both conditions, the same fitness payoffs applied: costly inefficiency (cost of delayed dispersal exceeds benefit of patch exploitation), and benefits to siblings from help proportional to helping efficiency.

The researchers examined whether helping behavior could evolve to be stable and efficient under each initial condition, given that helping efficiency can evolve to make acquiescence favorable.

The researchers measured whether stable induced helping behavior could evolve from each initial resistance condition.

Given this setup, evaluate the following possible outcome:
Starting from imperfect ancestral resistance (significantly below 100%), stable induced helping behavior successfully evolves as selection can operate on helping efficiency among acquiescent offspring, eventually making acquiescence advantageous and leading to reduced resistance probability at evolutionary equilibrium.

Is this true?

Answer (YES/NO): YES